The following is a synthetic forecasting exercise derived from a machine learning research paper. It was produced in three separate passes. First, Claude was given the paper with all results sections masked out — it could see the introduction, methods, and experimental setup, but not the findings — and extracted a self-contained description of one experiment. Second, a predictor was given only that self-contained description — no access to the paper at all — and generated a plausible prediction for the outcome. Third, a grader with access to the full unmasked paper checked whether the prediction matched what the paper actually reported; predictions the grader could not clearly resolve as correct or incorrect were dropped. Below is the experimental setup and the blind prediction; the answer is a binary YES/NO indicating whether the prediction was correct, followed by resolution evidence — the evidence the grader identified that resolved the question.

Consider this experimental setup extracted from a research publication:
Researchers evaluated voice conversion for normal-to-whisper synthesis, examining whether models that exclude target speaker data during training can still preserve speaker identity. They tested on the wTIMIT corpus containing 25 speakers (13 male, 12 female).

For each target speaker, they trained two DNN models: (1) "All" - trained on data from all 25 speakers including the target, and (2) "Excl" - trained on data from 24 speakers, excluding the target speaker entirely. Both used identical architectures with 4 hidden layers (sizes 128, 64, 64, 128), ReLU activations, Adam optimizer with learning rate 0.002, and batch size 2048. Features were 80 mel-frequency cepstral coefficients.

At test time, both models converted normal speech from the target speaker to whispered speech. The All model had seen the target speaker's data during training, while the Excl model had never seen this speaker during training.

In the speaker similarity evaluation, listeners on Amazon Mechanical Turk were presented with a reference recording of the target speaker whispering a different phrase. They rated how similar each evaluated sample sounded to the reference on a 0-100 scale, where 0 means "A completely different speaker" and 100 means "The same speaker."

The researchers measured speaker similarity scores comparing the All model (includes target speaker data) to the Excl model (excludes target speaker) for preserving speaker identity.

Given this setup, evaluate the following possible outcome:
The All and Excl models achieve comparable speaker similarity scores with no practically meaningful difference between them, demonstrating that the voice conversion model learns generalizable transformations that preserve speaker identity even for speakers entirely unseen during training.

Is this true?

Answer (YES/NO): YES